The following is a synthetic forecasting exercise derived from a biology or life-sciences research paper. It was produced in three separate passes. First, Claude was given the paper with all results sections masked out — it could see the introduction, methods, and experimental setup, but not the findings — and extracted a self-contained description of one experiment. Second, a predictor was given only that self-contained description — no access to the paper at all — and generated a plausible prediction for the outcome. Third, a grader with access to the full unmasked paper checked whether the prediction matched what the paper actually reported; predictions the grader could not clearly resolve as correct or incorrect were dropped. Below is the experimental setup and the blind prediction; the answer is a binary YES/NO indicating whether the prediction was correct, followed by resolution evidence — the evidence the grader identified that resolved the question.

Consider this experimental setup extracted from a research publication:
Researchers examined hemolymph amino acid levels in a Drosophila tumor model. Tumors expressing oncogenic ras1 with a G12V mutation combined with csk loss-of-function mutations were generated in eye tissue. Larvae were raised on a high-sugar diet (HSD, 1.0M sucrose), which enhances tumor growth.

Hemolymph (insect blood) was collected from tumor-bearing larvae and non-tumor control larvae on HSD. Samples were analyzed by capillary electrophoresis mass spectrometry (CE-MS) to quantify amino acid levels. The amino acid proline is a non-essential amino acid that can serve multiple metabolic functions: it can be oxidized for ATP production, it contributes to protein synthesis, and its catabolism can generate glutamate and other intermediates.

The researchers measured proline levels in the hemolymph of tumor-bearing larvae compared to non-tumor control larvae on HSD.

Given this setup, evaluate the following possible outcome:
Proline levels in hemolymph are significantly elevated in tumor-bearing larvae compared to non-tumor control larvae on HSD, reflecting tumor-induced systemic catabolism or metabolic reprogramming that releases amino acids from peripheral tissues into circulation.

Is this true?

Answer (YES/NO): YES